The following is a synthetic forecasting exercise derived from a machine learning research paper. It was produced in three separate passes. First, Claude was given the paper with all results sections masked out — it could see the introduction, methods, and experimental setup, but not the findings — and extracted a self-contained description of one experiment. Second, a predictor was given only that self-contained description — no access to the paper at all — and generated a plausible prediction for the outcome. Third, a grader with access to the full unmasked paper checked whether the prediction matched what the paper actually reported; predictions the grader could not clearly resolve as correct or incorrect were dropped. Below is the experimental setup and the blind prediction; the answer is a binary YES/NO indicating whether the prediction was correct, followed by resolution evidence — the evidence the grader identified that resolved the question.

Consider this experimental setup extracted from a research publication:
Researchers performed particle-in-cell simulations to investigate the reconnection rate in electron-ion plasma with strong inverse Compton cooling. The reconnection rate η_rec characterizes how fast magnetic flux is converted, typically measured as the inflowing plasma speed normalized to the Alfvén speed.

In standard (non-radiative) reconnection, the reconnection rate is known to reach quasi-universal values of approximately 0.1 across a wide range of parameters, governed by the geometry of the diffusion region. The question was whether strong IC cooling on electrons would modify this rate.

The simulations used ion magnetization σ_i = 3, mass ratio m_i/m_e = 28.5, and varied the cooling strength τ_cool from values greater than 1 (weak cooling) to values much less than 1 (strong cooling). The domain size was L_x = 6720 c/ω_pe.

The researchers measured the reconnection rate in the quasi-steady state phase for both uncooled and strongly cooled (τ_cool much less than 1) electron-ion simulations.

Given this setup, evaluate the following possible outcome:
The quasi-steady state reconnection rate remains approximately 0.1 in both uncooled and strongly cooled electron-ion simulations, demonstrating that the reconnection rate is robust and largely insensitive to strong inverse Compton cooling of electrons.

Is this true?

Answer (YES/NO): YES